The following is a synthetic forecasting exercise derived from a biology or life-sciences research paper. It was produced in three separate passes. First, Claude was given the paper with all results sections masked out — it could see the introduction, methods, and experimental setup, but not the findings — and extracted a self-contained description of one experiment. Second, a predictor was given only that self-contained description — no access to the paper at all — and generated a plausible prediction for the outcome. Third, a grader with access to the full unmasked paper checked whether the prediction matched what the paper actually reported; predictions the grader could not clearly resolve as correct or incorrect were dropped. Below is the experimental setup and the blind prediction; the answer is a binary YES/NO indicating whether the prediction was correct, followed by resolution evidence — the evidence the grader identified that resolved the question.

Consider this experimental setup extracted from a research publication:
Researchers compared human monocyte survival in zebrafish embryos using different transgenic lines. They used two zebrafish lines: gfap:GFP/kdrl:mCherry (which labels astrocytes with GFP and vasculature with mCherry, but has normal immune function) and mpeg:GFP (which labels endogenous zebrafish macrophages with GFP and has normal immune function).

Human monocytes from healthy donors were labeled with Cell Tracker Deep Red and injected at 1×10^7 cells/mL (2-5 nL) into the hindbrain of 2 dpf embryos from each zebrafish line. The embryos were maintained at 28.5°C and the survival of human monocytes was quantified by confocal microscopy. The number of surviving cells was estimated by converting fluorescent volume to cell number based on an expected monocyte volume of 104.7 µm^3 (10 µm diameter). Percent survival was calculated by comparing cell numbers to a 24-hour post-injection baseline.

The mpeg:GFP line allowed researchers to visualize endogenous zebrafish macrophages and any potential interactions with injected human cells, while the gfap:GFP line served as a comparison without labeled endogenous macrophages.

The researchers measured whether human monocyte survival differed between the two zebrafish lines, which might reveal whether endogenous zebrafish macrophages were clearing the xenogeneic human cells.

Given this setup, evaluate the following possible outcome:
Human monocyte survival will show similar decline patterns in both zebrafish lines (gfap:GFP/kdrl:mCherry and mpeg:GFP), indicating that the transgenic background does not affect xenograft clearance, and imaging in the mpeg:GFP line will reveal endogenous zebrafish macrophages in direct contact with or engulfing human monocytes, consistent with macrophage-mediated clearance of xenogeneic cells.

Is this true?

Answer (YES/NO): NO